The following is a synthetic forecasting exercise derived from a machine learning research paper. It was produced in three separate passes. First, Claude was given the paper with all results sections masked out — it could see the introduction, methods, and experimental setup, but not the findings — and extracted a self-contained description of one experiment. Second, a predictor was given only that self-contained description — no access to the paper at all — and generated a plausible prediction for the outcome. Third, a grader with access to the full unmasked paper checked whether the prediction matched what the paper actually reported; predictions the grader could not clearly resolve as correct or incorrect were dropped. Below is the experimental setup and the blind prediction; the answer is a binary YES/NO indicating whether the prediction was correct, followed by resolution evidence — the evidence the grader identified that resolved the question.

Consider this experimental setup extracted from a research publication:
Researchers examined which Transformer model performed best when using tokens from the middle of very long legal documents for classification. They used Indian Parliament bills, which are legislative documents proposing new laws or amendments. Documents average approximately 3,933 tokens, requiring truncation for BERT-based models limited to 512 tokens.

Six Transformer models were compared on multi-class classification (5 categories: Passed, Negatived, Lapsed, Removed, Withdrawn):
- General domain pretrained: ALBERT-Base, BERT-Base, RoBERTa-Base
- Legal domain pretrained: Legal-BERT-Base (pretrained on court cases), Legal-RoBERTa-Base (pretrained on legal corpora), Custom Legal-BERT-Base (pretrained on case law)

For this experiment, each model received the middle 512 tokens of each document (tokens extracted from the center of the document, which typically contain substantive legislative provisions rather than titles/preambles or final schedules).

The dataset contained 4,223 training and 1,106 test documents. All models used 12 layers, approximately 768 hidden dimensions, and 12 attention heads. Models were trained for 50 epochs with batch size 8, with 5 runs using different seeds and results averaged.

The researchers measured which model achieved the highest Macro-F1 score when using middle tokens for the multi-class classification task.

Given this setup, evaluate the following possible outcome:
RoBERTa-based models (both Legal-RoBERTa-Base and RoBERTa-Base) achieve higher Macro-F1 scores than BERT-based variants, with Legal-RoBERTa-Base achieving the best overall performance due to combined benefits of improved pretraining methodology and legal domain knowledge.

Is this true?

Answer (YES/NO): NO